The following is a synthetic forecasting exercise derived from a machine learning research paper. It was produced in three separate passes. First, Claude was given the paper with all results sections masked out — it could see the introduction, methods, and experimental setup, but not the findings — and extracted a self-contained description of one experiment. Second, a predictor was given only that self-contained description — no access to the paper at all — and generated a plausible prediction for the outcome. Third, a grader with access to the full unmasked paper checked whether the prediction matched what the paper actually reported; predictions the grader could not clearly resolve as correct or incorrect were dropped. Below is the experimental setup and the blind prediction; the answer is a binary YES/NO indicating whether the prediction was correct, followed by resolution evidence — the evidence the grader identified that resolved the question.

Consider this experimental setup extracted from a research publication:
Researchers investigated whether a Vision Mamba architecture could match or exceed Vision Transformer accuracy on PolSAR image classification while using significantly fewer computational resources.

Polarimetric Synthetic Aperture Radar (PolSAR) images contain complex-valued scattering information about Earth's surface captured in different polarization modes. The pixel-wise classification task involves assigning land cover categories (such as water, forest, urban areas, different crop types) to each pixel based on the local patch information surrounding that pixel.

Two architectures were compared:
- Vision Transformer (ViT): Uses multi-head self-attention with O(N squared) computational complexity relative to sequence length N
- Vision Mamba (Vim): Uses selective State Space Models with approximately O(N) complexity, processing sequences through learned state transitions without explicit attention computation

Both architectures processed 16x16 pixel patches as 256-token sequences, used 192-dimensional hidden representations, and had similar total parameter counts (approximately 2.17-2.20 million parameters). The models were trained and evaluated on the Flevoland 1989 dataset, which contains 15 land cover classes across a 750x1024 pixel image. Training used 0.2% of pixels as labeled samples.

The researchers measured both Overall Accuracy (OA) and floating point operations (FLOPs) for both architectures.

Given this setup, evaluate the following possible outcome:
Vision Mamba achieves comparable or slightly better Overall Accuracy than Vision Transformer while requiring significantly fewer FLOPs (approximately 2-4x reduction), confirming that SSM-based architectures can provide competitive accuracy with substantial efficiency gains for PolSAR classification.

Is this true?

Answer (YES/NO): NO